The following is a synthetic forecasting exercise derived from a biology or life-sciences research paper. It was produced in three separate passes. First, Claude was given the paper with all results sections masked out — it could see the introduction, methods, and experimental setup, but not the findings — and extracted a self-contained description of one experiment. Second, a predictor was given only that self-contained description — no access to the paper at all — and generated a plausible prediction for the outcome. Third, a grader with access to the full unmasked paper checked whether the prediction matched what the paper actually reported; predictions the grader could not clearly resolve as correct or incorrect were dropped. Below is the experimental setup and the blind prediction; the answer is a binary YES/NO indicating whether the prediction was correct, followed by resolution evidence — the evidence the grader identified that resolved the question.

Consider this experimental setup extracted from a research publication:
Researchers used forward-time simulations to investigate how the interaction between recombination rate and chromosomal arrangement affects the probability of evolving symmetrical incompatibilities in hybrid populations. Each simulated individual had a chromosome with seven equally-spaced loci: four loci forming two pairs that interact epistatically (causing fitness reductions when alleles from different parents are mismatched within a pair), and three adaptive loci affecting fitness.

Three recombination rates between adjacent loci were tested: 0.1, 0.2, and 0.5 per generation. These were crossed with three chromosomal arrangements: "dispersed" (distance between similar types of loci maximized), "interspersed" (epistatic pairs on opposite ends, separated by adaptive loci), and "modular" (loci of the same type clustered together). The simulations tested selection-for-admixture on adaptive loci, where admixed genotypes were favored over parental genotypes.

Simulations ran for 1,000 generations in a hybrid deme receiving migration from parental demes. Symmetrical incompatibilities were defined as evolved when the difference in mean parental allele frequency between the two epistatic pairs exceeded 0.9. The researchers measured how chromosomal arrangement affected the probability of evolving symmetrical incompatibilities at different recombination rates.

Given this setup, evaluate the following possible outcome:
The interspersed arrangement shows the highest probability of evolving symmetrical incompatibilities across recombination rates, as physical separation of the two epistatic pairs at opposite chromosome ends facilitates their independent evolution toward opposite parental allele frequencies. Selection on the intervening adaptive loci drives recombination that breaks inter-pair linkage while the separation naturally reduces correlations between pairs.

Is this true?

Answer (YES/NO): NO